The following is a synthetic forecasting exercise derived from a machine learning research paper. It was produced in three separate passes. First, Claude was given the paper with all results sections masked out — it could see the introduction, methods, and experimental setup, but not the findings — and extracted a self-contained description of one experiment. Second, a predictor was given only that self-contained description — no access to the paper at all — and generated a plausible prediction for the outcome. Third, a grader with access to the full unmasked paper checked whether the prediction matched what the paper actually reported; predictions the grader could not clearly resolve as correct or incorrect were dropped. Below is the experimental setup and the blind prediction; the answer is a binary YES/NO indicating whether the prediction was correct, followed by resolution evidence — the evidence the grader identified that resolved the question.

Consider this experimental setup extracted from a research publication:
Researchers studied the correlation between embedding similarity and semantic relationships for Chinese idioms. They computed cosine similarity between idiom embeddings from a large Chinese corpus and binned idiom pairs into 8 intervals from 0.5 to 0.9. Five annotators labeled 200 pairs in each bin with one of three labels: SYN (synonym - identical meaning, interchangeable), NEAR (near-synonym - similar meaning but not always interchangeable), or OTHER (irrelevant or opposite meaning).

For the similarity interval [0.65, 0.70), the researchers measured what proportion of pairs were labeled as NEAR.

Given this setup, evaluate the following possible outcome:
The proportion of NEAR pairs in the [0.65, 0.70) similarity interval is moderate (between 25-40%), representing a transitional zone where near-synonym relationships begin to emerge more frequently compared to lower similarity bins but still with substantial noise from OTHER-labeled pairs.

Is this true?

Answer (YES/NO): NO